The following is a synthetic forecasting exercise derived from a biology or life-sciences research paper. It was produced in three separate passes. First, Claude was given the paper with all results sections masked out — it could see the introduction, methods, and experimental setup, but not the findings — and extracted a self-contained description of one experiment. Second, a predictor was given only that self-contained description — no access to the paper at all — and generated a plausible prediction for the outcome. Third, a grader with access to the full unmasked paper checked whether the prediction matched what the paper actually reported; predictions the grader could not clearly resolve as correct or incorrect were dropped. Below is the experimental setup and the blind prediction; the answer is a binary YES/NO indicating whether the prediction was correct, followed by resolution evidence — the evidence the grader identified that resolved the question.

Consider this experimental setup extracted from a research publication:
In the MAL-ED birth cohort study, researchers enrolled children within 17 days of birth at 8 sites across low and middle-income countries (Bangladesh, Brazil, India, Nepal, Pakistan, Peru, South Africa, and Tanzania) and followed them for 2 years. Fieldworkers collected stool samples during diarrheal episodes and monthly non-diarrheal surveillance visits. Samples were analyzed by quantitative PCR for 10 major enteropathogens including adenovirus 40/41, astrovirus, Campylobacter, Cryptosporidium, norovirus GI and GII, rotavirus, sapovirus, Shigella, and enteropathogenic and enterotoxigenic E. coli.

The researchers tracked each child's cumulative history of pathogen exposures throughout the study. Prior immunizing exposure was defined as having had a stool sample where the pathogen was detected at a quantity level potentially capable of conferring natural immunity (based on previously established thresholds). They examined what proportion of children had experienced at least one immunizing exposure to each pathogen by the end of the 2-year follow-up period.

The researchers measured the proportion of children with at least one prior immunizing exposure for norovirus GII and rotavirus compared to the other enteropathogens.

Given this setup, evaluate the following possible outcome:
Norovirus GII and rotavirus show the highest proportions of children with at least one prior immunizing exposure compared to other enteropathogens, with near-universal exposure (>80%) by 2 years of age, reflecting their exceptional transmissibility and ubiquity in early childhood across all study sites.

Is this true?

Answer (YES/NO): NO